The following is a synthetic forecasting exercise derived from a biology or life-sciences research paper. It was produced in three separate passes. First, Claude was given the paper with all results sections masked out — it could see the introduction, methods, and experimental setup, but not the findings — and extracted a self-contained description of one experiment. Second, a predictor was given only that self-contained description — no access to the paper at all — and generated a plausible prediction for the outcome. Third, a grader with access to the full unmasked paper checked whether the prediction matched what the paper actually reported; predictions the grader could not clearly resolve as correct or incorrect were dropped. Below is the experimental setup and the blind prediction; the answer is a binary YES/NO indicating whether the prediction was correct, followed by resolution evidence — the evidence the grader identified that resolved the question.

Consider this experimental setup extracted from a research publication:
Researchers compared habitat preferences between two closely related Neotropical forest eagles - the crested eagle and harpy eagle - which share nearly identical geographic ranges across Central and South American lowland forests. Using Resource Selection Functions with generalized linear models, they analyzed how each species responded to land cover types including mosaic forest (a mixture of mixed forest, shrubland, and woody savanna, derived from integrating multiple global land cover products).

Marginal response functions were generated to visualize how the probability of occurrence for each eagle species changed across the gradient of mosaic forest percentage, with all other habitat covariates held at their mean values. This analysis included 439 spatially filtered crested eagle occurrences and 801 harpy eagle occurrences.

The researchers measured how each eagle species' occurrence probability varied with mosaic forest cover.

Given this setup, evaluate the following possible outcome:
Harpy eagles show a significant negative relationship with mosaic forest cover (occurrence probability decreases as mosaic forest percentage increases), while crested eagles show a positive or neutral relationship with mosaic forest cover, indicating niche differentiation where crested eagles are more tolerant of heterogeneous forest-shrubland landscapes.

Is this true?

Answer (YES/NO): NO